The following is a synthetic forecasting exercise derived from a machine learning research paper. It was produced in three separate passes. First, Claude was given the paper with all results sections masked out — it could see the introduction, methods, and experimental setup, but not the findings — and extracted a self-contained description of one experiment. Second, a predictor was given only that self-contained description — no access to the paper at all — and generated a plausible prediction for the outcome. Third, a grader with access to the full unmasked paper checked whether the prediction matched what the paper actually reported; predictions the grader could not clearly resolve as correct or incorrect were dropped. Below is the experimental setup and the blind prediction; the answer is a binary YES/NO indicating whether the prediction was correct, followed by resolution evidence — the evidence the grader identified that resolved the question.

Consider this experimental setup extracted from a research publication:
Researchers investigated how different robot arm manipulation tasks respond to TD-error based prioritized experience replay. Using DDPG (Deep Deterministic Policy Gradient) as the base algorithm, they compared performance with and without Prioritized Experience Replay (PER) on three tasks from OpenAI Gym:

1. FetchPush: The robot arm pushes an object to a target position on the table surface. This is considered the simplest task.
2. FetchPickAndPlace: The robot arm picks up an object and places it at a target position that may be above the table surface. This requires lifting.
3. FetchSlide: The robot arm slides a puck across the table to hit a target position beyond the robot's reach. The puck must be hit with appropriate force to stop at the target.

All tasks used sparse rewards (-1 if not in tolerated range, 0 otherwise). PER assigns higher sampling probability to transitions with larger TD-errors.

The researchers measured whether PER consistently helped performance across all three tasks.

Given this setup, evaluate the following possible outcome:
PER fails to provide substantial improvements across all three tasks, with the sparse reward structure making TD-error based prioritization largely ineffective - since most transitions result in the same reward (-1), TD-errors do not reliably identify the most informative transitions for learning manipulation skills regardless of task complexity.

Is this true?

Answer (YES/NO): NO